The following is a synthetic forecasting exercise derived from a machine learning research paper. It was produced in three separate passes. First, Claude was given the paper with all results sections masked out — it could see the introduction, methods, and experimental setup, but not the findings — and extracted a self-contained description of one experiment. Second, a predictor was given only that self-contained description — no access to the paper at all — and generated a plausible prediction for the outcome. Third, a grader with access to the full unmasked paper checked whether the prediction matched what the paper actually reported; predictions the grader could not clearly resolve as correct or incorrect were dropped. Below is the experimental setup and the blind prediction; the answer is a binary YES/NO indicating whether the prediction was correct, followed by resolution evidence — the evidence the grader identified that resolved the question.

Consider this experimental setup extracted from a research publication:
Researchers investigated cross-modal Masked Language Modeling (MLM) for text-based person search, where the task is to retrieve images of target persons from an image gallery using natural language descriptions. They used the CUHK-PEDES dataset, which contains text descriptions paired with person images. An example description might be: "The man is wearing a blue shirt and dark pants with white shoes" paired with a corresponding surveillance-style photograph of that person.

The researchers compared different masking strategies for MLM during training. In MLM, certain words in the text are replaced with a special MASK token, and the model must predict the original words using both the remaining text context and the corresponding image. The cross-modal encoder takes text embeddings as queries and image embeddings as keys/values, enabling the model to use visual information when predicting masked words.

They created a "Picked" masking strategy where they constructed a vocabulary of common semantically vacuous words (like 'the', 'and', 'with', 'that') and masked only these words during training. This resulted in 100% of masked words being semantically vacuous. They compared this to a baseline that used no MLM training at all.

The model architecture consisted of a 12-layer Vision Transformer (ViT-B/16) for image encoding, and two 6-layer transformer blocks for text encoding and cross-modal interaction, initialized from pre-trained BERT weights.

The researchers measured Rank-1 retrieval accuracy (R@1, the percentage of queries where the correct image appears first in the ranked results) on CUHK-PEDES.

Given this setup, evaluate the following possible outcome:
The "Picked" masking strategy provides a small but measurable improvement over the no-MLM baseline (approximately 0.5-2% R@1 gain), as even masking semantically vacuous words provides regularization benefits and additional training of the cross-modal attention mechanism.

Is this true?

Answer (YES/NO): NO